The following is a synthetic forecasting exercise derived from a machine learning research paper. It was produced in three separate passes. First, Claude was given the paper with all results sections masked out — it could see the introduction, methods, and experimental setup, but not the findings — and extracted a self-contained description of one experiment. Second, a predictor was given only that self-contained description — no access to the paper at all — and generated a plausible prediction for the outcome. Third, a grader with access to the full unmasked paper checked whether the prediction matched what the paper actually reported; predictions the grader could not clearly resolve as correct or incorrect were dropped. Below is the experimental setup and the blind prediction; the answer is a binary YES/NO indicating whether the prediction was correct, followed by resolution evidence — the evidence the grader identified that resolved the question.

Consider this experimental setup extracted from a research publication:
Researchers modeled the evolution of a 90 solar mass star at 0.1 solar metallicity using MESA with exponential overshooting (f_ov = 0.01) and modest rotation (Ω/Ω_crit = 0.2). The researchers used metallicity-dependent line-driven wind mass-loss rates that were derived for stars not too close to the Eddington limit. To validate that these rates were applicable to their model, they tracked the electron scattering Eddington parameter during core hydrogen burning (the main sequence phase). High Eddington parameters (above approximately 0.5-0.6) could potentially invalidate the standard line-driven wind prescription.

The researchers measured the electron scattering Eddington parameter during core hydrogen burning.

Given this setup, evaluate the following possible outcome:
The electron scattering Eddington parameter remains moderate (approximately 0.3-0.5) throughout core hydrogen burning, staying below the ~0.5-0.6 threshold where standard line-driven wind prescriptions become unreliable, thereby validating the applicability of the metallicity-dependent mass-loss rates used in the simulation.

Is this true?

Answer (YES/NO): YES